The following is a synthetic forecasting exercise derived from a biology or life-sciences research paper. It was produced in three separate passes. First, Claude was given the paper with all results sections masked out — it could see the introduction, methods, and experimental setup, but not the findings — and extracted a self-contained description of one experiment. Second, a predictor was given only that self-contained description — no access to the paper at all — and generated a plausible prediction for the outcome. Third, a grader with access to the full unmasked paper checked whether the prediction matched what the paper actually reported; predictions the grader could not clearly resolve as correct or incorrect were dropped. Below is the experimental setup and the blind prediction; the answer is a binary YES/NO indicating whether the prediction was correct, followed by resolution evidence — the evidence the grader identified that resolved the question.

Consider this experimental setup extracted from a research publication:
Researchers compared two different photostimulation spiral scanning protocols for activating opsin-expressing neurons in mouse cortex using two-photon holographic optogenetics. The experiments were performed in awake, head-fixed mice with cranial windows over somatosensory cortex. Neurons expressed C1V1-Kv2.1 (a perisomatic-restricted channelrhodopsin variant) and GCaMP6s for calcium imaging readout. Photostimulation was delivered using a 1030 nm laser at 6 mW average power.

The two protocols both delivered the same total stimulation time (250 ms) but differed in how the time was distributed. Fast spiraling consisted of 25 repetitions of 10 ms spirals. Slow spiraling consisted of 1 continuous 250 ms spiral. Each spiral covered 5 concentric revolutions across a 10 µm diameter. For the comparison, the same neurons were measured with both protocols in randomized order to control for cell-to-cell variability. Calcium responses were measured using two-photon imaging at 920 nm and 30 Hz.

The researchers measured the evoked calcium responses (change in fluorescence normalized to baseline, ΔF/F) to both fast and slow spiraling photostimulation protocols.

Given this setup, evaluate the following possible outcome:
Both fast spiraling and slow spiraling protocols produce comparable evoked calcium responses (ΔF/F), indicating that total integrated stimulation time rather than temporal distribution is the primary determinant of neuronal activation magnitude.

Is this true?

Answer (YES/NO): YES